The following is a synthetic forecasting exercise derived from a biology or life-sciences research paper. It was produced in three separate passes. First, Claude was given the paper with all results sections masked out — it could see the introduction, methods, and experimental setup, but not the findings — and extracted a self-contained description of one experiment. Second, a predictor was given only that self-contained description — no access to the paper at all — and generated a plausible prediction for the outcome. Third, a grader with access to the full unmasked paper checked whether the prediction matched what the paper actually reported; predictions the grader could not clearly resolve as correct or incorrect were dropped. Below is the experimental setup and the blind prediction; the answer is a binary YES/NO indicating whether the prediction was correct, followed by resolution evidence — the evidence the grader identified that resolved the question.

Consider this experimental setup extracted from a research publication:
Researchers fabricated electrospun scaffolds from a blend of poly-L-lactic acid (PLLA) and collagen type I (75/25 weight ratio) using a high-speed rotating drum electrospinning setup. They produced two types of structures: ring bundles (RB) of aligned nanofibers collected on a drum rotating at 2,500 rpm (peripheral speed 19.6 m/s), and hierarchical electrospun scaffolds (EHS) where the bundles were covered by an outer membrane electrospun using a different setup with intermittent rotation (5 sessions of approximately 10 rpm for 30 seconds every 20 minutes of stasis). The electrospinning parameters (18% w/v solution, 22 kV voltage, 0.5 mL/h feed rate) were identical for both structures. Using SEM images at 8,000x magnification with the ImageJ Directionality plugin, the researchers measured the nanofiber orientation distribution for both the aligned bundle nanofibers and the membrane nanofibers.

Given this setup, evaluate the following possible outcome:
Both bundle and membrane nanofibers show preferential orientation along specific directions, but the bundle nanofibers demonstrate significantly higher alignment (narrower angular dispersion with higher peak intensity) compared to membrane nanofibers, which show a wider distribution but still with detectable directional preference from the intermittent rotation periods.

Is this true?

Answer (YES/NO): YES